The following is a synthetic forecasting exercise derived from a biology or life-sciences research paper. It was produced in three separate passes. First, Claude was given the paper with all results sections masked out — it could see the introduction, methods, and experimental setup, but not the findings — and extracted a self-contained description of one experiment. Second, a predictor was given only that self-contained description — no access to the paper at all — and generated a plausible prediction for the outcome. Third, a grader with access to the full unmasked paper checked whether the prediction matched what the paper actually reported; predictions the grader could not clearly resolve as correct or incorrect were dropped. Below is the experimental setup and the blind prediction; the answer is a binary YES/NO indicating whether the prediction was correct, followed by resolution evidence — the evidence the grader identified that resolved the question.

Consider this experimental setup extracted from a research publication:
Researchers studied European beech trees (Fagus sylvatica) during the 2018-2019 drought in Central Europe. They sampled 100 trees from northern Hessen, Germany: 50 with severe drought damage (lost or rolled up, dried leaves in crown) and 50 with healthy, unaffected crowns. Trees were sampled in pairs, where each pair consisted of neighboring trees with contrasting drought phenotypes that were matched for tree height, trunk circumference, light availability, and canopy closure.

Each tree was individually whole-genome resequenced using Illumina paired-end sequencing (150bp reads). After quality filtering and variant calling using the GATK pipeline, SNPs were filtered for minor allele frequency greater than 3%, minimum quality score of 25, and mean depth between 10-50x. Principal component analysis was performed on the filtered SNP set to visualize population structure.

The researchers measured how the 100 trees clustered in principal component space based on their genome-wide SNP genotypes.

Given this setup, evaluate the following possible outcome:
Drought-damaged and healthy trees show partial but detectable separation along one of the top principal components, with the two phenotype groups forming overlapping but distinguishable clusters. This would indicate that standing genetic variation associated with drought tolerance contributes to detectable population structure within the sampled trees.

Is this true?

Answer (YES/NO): NO